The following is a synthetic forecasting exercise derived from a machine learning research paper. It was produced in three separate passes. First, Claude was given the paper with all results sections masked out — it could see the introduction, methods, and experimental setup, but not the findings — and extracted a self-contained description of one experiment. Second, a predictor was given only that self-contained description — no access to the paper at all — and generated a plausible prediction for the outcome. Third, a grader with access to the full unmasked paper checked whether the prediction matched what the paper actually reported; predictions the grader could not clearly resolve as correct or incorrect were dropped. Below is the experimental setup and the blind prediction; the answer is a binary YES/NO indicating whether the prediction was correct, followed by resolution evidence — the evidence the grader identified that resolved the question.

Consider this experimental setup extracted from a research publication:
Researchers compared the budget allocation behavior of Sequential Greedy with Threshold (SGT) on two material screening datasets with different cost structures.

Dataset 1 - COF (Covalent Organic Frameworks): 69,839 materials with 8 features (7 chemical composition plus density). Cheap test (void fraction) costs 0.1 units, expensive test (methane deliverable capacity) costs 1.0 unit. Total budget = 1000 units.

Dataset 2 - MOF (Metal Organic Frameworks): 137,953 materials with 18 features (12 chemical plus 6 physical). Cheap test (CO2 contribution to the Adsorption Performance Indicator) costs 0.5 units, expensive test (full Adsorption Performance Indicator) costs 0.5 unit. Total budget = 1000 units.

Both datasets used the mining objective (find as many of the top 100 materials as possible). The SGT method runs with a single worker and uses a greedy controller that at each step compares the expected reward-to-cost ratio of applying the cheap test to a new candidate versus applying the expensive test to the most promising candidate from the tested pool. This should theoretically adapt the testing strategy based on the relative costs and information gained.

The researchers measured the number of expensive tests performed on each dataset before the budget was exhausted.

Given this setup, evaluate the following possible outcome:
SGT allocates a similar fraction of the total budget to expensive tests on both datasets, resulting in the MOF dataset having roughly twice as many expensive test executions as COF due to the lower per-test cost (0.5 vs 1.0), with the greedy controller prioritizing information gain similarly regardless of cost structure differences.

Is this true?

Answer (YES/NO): NO